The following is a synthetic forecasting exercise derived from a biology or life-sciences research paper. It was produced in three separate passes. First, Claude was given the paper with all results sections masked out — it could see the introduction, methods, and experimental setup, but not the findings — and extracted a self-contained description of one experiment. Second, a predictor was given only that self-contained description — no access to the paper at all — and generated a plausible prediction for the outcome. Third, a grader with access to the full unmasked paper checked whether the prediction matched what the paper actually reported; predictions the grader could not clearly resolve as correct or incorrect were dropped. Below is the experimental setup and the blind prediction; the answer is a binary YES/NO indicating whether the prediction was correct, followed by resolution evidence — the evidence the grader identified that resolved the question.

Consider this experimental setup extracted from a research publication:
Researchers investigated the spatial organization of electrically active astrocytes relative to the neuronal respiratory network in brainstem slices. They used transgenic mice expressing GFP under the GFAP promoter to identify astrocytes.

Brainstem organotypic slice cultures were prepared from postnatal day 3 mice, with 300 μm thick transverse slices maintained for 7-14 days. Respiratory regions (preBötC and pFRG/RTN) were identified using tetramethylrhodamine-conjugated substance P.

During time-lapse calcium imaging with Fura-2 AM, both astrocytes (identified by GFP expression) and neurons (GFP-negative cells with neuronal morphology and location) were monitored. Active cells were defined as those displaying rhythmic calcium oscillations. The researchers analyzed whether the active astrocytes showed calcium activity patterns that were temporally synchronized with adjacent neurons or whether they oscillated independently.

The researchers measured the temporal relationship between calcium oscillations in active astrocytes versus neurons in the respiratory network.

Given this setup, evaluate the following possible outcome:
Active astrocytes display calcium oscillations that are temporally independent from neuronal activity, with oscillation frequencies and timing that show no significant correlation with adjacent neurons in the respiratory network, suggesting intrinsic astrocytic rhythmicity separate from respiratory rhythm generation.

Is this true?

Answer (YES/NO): NO